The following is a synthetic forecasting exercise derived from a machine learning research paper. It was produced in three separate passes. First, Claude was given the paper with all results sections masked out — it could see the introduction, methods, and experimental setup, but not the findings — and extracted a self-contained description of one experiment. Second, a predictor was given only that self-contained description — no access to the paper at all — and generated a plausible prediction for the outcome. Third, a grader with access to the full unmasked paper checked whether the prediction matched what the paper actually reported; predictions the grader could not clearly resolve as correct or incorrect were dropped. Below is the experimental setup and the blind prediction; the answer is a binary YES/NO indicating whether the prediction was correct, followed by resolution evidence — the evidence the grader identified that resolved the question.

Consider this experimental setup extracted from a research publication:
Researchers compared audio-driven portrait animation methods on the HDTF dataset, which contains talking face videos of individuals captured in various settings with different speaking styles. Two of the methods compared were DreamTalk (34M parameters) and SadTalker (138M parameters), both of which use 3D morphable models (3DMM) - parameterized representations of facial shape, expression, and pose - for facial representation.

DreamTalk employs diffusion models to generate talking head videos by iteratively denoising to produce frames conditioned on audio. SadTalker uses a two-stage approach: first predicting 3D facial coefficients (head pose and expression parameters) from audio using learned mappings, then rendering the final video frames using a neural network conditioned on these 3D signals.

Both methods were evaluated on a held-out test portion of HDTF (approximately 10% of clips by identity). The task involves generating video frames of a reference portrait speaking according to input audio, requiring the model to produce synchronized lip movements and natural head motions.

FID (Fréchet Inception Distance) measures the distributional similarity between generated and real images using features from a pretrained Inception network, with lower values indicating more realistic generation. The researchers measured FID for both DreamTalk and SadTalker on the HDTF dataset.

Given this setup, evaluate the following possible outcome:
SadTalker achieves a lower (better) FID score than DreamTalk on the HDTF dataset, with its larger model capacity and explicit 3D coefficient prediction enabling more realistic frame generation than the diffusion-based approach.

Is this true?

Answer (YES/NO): YES